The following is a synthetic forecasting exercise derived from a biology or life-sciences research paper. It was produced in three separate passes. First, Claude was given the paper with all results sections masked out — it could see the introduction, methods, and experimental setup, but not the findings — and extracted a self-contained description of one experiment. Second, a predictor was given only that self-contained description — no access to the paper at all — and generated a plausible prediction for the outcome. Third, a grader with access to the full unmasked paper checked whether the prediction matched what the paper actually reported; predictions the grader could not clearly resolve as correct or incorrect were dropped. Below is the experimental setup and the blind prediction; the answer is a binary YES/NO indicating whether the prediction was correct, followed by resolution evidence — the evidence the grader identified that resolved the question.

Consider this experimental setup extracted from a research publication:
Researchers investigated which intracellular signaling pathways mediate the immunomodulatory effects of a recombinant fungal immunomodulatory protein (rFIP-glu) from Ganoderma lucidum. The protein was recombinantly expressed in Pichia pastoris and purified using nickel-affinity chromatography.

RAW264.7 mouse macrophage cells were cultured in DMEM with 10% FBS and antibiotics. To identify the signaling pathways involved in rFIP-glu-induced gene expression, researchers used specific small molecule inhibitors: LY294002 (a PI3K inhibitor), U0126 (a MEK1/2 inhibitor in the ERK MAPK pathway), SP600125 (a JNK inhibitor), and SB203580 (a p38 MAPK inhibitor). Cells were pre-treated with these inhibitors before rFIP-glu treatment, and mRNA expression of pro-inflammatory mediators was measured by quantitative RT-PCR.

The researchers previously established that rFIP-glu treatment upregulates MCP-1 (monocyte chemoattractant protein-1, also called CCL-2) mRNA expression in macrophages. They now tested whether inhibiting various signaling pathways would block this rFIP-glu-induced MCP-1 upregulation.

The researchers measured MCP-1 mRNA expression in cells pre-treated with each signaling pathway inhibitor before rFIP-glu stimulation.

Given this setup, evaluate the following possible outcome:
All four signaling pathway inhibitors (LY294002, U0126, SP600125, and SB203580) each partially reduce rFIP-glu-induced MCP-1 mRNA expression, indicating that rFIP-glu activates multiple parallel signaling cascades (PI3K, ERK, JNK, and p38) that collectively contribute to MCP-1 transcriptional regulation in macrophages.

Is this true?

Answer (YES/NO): NO